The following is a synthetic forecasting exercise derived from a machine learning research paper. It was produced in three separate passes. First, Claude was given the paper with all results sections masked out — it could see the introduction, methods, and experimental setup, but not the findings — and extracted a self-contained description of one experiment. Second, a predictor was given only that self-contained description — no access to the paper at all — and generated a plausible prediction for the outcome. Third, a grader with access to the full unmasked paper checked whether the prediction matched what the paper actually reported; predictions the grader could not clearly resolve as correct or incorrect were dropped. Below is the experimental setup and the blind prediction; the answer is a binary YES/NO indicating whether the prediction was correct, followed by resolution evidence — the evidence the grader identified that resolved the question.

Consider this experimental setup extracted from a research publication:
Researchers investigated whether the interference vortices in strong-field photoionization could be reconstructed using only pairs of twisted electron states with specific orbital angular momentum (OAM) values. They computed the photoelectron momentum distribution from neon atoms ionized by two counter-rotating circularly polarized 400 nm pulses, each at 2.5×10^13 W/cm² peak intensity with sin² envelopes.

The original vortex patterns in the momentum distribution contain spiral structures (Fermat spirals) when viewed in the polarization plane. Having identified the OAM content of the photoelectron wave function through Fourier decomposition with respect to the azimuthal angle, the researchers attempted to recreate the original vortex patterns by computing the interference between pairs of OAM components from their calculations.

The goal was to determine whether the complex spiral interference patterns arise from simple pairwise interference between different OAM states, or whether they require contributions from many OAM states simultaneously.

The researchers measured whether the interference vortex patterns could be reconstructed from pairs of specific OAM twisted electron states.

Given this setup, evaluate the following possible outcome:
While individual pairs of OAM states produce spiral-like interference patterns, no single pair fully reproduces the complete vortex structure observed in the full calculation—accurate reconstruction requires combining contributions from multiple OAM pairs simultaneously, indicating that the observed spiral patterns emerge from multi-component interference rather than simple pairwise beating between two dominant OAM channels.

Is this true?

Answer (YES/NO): YES